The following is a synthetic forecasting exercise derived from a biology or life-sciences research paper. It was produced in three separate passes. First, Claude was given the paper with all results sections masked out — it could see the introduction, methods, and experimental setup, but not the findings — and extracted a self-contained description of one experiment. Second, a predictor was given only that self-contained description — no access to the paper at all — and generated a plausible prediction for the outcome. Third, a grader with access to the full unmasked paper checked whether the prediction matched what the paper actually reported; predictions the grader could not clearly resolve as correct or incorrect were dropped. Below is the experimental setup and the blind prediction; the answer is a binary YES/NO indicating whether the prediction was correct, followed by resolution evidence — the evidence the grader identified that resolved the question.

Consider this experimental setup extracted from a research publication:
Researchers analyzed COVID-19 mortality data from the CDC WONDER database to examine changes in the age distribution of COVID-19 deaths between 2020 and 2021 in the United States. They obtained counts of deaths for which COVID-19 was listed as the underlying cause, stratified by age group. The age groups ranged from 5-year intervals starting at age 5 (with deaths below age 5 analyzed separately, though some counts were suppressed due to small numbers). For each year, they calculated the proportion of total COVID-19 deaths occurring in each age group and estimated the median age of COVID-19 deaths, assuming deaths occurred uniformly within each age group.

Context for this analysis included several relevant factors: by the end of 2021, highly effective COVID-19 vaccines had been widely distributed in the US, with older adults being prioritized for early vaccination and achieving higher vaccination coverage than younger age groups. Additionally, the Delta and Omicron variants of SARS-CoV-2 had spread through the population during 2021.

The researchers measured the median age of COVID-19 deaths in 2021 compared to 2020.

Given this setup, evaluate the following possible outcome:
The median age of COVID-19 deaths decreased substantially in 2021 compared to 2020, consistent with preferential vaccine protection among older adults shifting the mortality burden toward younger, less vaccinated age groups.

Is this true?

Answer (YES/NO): YES